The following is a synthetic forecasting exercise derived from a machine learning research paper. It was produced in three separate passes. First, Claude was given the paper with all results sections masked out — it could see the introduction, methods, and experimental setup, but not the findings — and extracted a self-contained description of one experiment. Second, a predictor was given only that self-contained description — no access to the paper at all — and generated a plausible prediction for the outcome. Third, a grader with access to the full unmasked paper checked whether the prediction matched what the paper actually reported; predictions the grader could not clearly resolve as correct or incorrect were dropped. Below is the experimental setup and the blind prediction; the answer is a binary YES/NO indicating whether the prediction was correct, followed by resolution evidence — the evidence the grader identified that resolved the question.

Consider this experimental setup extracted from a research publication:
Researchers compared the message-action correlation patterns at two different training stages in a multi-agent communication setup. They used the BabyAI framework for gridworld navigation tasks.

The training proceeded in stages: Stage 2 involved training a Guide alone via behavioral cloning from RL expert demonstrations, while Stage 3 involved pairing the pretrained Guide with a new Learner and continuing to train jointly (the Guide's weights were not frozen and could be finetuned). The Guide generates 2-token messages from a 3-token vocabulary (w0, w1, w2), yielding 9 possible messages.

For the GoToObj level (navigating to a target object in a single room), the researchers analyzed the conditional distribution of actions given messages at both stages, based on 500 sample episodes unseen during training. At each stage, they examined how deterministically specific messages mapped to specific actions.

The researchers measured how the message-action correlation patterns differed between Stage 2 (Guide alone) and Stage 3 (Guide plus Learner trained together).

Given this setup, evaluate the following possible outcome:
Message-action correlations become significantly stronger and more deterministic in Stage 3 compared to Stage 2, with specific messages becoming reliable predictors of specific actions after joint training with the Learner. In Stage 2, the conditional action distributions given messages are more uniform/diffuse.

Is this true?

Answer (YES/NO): NO